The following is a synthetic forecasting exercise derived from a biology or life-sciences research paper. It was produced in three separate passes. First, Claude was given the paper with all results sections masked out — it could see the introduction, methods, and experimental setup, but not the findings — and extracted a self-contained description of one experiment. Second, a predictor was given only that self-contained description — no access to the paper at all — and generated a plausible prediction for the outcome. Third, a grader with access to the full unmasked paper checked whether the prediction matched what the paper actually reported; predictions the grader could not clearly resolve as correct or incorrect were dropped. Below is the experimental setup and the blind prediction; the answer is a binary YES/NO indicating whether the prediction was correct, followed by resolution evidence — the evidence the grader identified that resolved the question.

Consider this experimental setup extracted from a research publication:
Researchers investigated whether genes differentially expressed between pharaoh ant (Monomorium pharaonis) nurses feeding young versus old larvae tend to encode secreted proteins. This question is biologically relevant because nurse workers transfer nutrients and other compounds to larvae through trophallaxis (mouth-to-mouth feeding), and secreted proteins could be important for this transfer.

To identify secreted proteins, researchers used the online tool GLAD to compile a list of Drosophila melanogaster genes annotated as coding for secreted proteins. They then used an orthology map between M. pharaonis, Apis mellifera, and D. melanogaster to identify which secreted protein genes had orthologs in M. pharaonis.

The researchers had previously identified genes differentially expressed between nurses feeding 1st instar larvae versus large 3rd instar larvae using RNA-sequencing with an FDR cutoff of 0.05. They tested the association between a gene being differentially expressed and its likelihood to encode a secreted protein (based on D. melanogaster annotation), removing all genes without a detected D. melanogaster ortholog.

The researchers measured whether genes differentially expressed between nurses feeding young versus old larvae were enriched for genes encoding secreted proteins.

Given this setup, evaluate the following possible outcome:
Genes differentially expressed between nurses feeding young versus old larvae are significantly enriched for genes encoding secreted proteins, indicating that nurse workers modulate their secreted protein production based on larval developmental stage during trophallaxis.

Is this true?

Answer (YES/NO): YES